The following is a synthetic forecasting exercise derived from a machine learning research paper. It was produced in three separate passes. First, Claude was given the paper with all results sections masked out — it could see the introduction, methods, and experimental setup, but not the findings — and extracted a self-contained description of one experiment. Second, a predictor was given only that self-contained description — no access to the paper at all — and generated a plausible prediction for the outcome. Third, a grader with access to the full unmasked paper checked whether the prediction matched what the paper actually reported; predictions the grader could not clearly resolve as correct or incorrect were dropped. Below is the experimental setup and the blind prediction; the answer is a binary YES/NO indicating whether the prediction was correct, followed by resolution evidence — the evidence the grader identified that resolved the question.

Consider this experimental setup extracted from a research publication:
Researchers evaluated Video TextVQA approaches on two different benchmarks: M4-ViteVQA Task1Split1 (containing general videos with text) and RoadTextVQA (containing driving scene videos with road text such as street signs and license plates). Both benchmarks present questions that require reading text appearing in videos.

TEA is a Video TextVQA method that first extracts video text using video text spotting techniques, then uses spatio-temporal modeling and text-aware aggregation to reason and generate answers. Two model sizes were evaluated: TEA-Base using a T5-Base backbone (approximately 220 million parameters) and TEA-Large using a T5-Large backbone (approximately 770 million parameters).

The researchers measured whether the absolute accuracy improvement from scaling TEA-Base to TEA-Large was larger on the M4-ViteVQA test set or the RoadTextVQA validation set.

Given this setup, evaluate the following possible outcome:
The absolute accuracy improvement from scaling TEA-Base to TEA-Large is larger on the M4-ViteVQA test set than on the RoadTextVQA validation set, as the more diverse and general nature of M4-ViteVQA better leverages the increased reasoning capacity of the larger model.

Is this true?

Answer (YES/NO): NO